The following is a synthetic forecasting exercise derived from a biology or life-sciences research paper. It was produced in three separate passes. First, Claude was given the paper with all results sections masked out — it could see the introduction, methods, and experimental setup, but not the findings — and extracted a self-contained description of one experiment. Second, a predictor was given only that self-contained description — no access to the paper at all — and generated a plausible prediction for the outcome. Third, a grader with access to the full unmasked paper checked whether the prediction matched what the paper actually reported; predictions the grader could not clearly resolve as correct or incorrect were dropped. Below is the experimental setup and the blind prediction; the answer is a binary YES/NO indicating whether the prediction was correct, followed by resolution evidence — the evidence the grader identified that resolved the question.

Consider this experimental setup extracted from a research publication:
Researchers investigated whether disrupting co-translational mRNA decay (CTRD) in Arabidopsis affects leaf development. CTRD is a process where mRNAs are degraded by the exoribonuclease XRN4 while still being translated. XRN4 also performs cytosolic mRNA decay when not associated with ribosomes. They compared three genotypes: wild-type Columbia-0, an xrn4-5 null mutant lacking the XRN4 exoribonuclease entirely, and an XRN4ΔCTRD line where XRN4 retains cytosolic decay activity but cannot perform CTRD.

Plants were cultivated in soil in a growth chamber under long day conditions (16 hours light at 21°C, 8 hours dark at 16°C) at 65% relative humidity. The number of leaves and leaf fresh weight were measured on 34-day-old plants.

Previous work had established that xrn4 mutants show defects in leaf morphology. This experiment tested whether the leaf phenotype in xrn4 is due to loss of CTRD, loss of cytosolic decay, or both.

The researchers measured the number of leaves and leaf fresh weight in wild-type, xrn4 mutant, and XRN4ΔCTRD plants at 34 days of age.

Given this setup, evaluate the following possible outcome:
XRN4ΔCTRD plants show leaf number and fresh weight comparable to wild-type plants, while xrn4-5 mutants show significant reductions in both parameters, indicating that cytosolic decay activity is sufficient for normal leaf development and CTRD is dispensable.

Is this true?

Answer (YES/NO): NO